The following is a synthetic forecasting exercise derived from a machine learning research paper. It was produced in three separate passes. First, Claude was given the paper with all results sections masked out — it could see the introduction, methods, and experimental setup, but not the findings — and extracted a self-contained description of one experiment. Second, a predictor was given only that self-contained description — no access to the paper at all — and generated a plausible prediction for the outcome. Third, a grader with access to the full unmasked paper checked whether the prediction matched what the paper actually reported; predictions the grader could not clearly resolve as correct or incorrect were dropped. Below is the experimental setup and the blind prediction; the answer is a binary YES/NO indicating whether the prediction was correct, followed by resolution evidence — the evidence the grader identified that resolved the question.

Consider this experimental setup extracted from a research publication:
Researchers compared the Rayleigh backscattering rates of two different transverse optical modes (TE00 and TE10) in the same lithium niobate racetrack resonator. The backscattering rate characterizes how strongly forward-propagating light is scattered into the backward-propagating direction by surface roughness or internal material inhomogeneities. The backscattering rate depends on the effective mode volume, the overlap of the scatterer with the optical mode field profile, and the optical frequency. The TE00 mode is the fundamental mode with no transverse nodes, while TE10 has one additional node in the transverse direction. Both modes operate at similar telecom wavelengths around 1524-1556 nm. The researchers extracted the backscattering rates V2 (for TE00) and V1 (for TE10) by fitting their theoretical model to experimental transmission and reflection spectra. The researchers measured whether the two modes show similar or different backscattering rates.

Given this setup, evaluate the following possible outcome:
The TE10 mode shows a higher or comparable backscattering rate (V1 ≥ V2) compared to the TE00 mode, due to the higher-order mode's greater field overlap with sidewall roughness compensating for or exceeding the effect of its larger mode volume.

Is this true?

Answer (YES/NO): YES